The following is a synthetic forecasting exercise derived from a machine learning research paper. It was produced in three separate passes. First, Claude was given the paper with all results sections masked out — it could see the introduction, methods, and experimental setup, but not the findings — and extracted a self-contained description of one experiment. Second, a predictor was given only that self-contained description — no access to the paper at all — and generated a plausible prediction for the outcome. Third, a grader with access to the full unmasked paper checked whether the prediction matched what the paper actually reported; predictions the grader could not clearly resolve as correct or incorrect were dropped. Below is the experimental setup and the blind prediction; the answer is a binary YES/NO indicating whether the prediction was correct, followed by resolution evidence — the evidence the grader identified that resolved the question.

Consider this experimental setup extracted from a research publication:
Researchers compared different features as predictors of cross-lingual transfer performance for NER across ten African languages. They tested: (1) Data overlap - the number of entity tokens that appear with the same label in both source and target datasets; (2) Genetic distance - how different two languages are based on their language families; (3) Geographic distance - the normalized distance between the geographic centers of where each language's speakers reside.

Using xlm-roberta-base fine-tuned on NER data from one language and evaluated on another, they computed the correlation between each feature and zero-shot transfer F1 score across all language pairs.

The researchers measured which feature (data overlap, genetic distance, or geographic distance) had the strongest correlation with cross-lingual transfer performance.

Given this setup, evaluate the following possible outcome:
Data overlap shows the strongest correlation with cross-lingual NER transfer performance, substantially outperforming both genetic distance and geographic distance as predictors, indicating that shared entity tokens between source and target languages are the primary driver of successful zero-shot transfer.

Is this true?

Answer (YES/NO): YES